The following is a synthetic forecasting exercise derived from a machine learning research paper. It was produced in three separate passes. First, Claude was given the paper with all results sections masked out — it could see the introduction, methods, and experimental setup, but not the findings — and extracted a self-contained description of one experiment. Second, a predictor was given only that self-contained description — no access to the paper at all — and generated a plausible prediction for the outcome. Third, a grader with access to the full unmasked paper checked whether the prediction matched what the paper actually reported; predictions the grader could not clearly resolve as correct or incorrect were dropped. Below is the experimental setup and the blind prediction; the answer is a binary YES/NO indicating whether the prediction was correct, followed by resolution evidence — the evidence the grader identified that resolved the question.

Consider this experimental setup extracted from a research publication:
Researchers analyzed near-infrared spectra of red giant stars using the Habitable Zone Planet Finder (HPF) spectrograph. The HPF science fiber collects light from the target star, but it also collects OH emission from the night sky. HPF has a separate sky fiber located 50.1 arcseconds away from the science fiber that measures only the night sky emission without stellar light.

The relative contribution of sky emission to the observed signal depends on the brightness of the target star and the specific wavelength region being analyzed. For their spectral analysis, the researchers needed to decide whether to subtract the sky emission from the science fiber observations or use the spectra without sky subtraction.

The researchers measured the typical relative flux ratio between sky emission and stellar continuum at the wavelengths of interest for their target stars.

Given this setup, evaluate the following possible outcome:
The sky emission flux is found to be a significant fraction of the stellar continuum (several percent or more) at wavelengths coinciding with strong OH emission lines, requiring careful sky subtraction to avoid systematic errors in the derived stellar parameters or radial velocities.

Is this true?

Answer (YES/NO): NO